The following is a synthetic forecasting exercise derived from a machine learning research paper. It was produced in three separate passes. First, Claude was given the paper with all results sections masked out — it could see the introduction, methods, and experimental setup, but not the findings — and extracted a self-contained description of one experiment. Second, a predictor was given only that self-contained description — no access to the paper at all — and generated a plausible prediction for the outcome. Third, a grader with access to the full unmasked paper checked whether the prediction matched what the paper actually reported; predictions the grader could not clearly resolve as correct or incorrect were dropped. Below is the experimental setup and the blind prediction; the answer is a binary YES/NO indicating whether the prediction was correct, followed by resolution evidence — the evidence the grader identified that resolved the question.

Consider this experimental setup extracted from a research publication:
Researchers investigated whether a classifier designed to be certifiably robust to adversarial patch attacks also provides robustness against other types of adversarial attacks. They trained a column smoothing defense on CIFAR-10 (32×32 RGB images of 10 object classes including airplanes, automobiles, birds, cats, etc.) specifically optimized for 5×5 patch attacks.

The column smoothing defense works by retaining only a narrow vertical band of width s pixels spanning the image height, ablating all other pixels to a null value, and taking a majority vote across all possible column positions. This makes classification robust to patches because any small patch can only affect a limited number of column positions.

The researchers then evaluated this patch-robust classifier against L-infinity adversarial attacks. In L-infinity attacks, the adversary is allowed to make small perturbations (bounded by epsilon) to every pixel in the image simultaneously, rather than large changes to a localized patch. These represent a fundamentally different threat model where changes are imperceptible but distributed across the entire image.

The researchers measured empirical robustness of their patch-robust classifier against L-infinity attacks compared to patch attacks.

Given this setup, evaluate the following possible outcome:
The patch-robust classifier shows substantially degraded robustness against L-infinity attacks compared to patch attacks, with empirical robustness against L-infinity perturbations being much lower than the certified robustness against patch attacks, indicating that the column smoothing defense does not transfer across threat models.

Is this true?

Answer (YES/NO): NO